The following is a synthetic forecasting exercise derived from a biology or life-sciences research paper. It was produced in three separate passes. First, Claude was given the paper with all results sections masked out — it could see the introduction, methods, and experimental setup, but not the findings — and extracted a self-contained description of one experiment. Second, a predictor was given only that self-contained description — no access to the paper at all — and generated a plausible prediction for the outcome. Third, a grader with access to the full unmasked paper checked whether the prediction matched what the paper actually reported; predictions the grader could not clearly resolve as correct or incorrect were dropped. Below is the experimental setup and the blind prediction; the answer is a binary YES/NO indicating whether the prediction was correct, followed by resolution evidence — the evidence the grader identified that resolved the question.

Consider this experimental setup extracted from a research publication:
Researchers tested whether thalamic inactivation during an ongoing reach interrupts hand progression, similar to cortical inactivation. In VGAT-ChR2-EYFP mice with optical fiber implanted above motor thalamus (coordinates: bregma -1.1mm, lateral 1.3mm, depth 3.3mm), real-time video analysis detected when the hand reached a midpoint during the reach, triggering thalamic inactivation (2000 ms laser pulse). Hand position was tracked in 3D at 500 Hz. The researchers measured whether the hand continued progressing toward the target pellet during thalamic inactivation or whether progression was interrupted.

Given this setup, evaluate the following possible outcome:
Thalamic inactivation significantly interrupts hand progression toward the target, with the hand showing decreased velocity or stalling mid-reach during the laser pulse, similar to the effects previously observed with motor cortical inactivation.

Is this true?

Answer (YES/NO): YES